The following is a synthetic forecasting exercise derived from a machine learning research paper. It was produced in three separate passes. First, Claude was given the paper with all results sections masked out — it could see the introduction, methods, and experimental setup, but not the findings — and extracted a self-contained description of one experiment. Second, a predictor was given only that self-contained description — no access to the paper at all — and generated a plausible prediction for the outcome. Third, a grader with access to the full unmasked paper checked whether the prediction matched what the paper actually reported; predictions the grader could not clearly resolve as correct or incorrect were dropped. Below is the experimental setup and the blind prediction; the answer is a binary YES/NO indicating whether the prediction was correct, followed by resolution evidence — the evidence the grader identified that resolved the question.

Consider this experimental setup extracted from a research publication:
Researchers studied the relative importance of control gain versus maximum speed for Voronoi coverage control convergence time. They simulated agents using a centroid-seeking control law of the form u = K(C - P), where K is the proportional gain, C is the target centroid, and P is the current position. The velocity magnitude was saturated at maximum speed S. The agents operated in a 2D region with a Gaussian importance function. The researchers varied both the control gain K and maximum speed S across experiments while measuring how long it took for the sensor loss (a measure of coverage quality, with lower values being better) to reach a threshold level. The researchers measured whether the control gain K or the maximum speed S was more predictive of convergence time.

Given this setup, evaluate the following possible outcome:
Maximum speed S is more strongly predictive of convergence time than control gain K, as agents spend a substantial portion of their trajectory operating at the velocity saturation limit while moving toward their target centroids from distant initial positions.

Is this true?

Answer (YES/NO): YES